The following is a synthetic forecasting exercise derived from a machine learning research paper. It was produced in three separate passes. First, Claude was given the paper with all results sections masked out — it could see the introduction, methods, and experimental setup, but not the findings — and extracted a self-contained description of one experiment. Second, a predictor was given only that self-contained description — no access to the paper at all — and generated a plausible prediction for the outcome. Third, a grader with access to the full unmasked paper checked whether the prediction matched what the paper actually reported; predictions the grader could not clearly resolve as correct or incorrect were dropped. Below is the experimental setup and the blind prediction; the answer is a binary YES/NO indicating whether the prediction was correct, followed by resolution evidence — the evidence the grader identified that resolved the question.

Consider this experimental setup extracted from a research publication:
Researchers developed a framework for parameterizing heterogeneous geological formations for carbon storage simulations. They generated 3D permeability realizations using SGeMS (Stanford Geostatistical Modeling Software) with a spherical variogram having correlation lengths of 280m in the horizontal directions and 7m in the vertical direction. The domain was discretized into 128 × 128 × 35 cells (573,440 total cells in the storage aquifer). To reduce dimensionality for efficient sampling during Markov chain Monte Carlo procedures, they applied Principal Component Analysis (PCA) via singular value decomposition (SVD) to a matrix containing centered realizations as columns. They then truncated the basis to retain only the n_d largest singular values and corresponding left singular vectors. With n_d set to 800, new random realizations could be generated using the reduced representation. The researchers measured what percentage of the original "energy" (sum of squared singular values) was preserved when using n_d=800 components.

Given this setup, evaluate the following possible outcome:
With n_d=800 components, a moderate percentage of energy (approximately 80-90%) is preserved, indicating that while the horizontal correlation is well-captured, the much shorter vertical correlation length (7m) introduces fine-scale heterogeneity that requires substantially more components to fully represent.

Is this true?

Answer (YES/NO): YES